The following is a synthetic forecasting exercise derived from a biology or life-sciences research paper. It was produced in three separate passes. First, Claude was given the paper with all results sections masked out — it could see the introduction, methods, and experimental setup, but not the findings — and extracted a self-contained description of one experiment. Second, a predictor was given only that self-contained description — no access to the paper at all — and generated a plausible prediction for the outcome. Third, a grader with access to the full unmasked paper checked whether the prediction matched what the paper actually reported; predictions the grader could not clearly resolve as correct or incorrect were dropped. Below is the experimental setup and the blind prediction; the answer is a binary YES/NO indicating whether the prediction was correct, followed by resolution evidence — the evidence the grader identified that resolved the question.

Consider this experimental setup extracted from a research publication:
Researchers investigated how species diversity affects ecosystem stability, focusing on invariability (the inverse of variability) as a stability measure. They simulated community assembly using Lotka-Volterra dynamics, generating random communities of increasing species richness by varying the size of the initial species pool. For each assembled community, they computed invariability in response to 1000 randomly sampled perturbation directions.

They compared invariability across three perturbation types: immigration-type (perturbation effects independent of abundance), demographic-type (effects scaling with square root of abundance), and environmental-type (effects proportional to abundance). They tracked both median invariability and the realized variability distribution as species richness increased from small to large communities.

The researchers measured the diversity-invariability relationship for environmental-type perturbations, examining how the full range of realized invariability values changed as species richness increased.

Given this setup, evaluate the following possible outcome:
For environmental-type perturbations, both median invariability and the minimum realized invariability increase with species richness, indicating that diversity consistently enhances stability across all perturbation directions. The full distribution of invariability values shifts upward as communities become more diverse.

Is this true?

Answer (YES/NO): YES